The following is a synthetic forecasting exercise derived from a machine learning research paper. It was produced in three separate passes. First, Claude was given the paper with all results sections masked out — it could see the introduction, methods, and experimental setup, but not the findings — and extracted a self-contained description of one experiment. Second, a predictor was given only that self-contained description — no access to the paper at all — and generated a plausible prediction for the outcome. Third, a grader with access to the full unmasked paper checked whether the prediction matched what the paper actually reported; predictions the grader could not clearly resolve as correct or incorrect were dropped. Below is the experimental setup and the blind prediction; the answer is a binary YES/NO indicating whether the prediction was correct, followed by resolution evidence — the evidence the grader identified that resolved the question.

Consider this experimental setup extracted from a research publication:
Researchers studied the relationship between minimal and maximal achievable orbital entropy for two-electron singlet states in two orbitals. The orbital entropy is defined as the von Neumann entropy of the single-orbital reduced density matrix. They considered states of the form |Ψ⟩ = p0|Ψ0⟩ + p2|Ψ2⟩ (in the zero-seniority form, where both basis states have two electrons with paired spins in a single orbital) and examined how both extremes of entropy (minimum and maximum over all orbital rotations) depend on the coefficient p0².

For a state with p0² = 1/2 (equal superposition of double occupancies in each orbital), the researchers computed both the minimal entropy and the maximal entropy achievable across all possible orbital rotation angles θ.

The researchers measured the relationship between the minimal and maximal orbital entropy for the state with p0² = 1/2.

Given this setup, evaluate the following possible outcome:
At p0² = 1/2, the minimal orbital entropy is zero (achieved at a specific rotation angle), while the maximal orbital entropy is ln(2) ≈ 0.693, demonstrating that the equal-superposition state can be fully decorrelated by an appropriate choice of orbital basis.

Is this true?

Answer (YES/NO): NO